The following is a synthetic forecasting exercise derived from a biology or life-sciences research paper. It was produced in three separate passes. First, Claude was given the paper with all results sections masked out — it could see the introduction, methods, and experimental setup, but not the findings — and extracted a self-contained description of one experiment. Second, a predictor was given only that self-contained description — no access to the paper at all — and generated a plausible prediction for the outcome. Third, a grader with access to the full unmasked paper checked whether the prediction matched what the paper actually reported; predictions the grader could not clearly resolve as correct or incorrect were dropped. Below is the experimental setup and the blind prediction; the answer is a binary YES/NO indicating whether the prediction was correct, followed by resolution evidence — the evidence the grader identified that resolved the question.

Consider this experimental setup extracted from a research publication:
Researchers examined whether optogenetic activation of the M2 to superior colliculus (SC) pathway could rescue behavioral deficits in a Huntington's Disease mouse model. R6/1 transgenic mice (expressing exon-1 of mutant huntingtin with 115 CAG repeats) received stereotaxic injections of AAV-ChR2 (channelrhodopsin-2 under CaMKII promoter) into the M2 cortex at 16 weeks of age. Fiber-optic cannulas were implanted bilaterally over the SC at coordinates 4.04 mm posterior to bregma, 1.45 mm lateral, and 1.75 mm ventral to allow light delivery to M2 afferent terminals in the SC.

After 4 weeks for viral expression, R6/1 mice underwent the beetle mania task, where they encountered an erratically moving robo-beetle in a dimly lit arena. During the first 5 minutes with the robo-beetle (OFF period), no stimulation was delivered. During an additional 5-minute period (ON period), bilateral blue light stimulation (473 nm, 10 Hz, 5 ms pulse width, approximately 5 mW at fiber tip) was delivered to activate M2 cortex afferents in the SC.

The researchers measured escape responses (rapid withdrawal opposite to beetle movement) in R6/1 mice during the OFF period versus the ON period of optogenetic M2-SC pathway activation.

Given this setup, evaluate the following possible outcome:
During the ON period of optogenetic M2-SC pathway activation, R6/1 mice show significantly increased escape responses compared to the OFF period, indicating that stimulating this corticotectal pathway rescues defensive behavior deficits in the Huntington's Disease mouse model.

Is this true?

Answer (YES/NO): NO